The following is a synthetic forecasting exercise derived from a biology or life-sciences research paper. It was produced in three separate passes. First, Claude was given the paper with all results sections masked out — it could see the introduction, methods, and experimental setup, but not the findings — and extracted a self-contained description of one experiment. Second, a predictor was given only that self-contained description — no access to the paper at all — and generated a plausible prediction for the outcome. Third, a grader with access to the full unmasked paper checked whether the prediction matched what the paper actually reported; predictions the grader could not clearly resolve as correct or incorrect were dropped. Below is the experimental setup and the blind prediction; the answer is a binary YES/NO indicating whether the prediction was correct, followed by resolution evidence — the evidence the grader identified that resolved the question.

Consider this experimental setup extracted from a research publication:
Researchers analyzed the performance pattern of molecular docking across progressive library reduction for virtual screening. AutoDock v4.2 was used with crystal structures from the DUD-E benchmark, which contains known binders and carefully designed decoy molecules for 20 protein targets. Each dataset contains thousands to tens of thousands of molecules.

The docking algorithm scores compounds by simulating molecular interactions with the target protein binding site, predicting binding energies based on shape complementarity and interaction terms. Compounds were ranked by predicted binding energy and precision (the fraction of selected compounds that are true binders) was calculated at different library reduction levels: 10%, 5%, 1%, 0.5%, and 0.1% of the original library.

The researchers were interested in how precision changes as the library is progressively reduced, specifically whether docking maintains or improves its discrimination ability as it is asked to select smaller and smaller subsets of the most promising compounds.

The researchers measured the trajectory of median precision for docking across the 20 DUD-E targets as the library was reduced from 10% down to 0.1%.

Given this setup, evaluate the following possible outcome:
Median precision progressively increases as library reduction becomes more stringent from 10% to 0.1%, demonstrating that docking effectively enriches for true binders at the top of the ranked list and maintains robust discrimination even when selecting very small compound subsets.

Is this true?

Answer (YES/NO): NO